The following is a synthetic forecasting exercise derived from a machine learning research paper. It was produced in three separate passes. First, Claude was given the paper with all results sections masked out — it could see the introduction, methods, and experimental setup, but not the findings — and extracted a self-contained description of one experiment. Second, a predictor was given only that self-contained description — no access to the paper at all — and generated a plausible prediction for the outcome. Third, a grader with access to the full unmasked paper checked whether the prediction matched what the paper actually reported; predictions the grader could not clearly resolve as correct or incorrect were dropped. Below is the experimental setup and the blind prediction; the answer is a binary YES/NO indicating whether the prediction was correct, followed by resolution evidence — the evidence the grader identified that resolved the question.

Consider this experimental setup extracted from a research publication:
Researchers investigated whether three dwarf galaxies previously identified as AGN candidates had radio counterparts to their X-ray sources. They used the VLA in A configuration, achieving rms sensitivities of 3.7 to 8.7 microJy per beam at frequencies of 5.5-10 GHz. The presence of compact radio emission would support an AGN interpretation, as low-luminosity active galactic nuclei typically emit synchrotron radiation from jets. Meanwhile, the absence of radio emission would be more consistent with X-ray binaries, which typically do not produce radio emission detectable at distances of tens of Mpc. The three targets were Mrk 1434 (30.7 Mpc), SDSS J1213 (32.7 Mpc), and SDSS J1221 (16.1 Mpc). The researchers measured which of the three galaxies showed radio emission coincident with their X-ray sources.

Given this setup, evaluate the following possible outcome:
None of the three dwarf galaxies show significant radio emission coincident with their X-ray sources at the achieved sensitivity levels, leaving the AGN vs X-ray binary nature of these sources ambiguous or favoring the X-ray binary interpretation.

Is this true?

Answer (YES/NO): NO